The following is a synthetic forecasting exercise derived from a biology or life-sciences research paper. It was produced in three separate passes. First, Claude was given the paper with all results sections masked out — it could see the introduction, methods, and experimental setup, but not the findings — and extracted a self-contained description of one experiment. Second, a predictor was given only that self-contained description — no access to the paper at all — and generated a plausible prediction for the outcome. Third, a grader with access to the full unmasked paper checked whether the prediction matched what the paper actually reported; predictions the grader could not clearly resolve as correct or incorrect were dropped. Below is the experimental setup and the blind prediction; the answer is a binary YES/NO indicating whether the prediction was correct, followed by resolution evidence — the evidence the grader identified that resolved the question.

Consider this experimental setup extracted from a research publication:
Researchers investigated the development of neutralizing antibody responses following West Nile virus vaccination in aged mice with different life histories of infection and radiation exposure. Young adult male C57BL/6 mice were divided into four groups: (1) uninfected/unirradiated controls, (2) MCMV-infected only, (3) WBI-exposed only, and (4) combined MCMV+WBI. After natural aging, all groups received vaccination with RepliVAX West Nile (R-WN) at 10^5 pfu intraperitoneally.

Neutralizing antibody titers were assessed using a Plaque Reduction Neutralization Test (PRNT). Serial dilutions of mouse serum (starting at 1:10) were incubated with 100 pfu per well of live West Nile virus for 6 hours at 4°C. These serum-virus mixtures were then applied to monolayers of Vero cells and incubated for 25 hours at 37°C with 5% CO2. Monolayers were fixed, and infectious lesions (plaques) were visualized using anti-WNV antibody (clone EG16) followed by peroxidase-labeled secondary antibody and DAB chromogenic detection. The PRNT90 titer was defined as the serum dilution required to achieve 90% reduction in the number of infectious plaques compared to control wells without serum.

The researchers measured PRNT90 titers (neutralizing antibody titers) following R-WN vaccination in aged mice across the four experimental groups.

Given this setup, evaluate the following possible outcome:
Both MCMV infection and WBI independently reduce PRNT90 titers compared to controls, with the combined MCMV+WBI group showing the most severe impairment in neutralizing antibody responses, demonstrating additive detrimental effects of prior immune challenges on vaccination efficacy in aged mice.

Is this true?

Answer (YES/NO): NO